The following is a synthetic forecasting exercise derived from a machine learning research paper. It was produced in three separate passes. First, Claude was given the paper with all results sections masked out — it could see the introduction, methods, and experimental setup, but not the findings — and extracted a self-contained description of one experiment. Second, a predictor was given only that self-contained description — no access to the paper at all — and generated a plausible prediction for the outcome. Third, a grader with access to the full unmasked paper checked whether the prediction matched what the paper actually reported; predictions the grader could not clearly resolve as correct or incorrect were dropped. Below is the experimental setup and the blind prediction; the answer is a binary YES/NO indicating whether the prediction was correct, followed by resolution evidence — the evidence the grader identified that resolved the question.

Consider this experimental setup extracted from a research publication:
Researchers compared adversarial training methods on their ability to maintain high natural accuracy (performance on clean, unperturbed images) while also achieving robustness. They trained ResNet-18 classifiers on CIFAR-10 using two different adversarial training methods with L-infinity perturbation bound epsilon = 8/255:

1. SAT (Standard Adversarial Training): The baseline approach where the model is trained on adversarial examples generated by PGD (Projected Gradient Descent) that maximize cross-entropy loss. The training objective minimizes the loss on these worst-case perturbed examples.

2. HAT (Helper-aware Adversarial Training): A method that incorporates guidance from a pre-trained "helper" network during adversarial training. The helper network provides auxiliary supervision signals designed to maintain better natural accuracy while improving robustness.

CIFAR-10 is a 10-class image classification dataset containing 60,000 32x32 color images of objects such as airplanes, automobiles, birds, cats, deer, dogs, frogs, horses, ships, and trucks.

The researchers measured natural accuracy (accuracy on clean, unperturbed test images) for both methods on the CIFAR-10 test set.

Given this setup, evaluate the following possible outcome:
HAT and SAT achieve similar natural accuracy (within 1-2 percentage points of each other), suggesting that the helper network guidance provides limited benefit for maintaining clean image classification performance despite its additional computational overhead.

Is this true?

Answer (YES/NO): YES